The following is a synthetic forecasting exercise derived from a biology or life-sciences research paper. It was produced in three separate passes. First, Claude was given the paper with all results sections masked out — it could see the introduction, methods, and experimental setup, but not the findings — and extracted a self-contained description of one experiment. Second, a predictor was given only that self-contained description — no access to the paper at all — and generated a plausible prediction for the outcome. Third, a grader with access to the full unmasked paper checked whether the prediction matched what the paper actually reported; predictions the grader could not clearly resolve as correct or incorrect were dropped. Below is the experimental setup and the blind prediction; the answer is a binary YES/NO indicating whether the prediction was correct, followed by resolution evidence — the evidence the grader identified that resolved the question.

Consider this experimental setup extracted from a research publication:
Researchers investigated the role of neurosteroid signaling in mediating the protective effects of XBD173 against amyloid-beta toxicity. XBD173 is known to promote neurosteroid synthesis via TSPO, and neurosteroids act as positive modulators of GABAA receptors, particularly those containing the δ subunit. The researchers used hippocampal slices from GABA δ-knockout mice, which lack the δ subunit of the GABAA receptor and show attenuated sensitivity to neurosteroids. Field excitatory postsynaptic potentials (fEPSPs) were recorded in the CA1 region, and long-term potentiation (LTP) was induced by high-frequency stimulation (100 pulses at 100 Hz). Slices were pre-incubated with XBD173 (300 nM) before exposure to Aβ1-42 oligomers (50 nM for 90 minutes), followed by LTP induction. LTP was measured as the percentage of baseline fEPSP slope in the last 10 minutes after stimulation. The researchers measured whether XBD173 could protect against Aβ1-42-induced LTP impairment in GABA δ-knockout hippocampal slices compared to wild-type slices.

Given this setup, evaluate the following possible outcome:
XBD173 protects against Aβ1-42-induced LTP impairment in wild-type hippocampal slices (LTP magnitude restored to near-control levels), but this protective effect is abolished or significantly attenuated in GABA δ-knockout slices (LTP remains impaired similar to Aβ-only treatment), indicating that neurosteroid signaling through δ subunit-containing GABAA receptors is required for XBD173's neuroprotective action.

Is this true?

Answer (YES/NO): YES